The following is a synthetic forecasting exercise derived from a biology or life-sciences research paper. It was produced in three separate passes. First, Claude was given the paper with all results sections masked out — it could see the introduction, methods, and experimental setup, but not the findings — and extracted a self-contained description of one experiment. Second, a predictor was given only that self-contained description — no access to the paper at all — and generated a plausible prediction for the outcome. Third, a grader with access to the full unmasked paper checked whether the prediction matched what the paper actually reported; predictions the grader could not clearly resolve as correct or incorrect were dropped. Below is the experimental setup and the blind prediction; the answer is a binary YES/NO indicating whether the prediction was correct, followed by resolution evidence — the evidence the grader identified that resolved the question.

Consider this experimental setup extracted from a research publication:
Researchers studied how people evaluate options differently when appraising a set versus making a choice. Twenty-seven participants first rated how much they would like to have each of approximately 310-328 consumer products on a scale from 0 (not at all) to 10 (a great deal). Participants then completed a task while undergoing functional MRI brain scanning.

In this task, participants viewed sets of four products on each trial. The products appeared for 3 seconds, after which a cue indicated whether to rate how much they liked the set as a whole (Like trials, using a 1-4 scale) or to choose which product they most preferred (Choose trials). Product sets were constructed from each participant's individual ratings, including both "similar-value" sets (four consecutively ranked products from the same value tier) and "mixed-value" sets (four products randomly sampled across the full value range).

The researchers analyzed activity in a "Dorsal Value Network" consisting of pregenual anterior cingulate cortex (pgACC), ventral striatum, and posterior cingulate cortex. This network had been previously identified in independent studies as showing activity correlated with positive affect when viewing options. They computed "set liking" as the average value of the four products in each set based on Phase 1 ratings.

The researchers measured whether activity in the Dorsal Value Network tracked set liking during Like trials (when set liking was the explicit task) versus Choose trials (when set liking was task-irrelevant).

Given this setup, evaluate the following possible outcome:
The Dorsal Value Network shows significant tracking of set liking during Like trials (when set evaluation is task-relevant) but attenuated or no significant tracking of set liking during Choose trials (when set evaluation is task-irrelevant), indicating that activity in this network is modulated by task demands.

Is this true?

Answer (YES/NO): NO